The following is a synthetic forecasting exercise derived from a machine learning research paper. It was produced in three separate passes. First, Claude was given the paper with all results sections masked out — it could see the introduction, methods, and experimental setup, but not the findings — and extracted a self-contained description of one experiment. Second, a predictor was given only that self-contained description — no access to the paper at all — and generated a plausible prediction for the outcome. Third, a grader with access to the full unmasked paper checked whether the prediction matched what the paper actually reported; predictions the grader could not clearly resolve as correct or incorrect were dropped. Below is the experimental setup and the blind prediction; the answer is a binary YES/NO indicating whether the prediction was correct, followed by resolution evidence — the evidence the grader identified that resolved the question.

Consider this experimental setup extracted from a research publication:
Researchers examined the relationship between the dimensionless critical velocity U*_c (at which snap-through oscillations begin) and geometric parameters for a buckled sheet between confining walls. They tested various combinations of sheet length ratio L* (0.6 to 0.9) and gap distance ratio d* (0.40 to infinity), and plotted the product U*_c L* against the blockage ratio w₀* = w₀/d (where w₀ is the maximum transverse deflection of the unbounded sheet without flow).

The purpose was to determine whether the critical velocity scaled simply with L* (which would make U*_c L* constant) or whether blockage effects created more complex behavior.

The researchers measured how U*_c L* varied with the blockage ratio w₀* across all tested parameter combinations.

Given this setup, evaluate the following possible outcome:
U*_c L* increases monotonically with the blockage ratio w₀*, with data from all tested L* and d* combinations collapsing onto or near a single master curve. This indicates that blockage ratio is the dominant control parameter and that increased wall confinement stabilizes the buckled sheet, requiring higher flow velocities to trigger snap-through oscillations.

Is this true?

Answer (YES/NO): NO